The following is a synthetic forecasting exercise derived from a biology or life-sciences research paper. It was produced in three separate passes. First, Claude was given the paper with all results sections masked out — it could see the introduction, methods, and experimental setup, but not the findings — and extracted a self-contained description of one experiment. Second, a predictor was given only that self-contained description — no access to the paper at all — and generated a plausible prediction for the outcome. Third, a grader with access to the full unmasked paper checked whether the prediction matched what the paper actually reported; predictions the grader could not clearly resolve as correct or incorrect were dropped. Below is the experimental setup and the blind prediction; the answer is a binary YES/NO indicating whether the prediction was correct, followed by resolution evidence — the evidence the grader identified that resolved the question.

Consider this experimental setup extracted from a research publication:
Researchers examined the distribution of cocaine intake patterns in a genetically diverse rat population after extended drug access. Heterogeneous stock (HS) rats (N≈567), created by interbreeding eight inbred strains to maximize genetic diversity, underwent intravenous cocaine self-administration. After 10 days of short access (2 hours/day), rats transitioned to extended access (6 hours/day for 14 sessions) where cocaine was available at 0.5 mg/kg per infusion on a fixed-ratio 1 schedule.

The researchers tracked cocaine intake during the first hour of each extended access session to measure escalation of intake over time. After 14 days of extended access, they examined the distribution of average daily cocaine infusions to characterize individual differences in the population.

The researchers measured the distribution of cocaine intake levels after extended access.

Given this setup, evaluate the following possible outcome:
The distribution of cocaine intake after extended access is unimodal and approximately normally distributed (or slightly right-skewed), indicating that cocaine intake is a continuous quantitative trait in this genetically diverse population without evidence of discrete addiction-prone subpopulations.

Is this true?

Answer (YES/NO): NO